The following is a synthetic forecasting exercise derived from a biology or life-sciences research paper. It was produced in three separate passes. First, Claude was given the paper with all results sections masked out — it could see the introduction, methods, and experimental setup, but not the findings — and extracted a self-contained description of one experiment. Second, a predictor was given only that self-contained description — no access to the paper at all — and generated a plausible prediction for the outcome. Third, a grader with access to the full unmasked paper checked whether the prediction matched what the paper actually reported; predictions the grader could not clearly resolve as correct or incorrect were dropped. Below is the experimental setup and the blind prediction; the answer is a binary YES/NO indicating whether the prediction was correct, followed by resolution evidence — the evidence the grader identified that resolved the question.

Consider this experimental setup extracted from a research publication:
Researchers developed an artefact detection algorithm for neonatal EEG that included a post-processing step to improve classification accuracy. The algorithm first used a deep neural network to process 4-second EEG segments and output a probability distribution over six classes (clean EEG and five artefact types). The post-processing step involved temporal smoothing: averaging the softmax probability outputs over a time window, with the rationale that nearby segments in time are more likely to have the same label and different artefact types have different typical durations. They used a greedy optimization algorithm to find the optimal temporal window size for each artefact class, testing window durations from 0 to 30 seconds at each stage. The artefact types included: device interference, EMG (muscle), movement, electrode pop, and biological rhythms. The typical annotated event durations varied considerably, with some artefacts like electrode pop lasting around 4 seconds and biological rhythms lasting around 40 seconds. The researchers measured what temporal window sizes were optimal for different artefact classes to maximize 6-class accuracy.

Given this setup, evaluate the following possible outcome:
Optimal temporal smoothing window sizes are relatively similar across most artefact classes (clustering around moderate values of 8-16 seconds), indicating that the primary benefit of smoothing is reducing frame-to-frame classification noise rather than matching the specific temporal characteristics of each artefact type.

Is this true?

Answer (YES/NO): NO